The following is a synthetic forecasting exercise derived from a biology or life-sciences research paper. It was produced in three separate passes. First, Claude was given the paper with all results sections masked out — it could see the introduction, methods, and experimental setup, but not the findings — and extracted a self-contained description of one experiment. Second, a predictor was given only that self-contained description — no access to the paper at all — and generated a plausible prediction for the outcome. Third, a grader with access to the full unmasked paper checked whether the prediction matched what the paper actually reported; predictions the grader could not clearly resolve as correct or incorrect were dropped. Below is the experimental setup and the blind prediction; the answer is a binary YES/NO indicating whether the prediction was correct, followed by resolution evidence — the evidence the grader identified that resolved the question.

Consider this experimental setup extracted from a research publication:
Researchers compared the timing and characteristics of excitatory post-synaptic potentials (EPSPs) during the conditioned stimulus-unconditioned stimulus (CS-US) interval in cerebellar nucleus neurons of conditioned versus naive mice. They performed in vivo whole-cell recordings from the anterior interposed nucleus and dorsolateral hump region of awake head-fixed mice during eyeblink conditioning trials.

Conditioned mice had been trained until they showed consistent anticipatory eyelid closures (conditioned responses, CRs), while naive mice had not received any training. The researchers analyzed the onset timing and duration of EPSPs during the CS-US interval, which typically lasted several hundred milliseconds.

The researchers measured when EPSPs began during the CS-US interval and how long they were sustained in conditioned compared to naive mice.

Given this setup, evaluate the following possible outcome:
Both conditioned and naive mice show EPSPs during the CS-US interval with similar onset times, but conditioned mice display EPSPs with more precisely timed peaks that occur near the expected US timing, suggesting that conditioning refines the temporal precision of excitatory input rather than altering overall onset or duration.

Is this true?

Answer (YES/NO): NO